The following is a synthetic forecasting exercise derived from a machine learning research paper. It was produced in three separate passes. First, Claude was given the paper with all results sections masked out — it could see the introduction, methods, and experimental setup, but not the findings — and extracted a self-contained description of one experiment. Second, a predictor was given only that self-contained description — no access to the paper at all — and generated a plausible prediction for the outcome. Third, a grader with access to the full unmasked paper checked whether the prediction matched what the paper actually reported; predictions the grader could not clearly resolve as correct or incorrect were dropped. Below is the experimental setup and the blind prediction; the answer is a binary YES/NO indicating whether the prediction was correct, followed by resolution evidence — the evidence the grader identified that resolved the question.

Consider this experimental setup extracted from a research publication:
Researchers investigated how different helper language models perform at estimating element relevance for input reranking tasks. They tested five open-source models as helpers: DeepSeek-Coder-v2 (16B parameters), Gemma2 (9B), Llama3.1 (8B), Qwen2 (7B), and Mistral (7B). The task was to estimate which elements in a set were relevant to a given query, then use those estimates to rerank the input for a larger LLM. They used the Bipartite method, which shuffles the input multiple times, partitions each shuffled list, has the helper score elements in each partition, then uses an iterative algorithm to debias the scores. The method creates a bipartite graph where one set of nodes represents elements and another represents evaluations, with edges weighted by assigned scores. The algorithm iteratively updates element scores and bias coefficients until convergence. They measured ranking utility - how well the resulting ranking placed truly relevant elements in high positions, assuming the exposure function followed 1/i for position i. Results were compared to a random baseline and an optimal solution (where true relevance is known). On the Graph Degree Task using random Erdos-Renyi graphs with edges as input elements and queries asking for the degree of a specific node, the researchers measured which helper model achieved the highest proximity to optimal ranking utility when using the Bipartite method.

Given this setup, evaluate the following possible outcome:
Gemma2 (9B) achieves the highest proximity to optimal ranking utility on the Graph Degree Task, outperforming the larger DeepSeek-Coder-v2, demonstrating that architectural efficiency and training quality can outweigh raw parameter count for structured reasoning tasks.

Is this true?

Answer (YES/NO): NO